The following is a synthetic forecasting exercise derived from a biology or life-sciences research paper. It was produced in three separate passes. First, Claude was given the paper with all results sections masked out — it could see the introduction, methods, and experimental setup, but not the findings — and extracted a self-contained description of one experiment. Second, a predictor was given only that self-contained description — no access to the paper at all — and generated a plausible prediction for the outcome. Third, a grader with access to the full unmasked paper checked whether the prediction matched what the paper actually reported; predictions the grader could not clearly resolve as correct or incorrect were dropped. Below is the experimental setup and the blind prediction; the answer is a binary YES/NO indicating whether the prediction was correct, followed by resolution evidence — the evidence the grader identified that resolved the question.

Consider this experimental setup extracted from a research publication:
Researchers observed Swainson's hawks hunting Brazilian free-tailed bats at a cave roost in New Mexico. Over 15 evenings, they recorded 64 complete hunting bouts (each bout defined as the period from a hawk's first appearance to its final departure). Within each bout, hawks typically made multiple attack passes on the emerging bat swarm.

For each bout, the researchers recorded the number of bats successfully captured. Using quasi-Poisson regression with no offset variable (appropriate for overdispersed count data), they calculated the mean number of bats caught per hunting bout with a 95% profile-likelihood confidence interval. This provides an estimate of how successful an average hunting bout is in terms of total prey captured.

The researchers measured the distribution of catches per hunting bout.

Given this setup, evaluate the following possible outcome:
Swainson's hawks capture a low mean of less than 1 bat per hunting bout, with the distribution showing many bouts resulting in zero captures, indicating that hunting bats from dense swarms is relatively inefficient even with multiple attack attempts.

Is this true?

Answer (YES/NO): NO